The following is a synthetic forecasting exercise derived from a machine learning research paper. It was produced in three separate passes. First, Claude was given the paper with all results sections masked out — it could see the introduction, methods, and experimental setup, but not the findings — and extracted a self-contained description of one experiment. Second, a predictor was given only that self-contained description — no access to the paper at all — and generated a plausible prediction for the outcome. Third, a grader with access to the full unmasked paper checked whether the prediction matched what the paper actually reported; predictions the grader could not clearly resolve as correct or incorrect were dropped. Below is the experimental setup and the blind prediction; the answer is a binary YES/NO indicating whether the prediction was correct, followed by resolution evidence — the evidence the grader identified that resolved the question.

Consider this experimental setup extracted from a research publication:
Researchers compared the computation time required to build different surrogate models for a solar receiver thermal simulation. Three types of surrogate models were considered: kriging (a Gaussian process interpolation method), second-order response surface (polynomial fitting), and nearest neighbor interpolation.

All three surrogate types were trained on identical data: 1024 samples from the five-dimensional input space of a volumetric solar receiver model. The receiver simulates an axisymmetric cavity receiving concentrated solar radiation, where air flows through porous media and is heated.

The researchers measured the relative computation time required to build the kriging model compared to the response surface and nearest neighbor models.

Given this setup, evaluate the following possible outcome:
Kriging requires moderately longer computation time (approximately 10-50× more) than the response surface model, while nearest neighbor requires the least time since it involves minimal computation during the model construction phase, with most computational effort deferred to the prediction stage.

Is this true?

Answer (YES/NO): NO